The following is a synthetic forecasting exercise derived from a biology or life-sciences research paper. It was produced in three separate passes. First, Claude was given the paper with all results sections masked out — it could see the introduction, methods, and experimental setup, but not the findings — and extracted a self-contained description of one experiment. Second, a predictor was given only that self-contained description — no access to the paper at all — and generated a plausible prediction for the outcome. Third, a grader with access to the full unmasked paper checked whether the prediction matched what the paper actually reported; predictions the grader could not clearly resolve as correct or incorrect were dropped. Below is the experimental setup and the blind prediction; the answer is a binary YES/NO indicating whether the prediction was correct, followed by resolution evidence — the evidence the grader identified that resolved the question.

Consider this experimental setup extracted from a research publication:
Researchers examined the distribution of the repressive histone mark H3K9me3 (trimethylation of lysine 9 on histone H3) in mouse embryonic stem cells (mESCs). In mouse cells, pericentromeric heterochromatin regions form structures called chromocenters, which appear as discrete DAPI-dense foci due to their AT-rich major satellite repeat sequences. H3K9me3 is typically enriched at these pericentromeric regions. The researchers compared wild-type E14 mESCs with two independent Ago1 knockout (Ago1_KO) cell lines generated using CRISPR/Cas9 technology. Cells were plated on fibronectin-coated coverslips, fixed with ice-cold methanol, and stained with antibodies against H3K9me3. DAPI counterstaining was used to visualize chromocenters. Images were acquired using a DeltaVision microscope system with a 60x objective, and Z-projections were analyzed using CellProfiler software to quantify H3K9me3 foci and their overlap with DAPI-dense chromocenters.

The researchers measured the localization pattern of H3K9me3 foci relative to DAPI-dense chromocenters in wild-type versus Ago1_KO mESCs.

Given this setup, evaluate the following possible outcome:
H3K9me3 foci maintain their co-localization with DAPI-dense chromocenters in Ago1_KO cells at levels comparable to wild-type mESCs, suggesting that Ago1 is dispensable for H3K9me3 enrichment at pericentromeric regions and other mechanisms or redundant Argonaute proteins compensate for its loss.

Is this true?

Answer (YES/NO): NO